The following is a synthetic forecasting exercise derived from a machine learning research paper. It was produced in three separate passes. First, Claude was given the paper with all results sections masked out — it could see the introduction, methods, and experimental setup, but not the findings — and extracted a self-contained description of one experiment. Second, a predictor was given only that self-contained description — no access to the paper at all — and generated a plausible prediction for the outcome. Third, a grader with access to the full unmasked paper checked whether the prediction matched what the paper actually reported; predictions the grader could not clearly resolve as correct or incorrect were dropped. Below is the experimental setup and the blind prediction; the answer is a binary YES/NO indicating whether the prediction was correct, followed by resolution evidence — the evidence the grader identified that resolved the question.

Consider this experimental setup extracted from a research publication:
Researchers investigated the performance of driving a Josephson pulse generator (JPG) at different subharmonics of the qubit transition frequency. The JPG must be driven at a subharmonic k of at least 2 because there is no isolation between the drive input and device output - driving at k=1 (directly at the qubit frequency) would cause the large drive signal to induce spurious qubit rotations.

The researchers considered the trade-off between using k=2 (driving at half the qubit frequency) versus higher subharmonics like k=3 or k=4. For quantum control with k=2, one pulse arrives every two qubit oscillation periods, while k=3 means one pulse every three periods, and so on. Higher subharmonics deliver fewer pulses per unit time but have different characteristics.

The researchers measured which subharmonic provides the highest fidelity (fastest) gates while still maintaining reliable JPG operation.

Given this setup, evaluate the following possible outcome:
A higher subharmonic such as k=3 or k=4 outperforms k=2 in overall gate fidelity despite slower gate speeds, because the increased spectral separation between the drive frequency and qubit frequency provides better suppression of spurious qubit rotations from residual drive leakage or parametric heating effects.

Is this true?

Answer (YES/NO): NO